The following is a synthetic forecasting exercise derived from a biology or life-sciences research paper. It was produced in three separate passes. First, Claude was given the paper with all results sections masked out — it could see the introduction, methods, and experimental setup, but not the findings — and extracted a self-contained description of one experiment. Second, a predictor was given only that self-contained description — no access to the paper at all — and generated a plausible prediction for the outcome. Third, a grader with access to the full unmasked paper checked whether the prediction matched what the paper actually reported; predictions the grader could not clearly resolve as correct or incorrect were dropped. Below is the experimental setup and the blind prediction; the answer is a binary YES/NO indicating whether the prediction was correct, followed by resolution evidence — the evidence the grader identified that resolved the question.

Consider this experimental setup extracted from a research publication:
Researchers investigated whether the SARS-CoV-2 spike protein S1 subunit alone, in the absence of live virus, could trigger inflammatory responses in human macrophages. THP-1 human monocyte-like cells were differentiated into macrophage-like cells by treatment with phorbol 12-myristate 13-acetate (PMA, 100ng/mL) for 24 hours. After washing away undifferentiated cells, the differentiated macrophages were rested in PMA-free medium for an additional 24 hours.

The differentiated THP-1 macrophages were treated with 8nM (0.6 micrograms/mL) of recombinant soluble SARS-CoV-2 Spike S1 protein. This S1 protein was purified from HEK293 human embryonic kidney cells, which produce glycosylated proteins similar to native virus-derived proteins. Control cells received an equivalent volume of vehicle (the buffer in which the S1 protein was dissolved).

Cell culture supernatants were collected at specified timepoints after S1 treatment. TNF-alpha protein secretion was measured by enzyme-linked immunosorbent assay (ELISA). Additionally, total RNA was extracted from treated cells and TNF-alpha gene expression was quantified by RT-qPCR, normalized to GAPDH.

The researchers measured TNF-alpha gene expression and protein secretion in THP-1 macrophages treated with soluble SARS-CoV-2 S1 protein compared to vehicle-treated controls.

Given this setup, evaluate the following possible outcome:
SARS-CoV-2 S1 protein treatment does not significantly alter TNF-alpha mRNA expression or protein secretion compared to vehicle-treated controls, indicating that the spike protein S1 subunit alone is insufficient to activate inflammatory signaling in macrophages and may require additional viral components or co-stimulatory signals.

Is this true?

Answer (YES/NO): NO